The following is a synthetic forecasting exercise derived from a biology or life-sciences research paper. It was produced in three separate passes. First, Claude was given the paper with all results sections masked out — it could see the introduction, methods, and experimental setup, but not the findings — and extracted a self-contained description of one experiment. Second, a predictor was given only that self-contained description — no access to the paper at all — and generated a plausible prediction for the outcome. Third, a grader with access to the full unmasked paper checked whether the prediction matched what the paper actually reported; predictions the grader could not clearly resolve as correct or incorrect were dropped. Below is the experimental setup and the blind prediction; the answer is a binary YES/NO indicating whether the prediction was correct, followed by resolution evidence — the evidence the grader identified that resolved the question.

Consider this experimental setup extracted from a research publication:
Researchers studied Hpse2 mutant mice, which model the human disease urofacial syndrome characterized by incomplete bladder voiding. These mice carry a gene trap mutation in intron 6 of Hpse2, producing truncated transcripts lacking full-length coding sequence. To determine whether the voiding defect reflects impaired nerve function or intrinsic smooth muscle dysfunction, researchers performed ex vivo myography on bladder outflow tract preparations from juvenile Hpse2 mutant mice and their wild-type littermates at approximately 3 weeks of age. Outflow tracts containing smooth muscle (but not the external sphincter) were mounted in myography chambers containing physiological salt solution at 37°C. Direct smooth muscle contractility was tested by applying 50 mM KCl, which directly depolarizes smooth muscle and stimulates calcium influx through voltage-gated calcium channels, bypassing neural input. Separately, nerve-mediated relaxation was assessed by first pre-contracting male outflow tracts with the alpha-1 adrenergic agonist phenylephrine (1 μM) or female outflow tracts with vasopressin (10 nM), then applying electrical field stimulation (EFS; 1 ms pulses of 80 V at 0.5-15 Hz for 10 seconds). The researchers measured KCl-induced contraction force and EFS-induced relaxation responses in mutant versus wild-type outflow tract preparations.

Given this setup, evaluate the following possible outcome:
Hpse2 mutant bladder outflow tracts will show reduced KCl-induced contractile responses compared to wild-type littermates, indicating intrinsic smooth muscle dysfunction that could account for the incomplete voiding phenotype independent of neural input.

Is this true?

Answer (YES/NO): NO